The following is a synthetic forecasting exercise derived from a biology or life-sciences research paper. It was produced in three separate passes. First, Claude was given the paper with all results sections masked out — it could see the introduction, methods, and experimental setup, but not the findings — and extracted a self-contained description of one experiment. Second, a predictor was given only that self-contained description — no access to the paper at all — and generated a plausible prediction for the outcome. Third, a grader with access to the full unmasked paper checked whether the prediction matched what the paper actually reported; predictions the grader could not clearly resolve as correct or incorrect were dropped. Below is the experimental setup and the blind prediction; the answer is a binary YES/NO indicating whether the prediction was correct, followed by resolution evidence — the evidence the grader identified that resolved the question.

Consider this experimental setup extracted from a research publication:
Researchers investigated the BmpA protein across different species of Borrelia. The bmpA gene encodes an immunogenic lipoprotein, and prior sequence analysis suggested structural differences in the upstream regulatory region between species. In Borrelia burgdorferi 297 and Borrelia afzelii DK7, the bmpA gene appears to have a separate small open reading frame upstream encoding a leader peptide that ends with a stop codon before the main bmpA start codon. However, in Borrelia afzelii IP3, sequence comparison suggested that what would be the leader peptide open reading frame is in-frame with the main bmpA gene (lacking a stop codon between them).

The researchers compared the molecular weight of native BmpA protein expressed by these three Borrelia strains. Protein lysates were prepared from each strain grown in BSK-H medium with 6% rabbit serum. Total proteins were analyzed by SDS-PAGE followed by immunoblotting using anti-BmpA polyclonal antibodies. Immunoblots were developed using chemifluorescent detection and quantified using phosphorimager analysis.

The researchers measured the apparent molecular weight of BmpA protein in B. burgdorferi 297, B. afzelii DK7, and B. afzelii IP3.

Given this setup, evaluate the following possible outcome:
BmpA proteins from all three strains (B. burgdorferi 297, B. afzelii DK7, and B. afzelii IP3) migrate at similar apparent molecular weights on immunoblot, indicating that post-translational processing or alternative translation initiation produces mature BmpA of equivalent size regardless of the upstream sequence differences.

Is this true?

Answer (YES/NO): NO